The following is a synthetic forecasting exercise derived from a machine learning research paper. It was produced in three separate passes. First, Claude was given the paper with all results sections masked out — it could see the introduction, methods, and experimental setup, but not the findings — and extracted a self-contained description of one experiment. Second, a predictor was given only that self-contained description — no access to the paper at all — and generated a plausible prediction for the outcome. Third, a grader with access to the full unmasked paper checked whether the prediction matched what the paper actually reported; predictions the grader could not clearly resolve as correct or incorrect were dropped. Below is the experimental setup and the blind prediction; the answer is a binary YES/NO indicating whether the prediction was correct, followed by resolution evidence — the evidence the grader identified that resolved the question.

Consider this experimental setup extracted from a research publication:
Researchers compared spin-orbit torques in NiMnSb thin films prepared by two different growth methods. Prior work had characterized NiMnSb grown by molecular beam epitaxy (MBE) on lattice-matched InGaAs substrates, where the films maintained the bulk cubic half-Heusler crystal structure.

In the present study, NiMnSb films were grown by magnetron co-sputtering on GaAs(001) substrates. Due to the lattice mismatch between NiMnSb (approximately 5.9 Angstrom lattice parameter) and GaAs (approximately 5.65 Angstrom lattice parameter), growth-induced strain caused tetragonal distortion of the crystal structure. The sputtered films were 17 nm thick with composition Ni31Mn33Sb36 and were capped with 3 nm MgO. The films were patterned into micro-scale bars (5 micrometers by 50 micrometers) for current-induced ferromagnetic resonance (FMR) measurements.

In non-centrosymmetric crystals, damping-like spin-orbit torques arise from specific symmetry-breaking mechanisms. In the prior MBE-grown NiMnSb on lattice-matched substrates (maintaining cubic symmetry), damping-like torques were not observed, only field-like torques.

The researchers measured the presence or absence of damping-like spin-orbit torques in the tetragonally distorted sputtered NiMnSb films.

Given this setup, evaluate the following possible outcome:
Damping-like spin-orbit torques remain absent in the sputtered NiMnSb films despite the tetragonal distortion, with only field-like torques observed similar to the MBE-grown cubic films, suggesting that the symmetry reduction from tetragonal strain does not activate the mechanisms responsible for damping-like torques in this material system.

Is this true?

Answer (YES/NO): NO